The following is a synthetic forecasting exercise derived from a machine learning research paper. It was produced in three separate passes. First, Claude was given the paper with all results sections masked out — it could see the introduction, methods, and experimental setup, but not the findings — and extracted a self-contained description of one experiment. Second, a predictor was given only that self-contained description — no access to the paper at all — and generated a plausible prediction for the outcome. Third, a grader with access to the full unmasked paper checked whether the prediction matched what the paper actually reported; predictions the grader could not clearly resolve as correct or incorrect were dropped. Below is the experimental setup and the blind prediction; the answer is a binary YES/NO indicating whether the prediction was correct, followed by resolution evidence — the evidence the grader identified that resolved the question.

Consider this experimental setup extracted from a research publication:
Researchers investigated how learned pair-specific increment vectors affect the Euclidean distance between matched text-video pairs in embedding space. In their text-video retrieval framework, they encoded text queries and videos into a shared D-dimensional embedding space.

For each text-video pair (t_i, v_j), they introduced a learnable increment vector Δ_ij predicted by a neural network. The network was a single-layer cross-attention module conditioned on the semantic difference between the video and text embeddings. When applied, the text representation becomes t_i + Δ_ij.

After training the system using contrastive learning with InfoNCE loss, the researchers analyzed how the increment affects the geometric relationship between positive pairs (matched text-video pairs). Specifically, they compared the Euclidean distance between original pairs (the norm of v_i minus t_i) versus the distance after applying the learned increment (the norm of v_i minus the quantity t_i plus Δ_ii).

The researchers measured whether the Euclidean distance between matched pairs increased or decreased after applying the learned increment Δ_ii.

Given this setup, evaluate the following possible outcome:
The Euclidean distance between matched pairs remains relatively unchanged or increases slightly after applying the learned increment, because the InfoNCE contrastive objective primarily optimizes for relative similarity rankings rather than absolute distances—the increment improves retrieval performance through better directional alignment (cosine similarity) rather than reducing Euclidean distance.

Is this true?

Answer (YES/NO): NO